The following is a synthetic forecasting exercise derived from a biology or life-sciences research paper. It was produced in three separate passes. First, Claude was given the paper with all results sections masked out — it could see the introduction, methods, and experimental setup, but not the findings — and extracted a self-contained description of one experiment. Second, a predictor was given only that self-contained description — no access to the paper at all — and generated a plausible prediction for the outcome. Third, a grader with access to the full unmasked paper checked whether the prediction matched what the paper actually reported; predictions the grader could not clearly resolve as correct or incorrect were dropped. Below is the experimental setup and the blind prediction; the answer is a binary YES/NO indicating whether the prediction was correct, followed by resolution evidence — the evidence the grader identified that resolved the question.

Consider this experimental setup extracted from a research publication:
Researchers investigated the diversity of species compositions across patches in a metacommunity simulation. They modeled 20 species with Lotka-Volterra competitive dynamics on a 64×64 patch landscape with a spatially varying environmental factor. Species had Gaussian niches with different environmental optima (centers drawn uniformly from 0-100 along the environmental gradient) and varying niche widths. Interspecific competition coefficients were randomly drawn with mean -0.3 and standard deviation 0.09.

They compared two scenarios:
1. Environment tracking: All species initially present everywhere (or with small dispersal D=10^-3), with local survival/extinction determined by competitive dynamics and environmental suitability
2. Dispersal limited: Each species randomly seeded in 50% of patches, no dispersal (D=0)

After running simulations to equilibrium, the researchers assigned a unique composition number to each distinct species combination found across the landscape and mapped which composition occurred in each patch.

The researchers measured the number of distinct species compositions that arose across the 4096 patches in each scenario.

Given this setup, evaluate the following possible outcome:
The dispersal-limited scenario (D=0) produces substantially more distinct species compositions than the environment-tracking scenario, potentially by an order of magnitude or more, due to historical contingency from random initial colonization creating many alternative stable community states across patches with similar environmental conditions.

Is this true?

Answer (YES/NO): NO